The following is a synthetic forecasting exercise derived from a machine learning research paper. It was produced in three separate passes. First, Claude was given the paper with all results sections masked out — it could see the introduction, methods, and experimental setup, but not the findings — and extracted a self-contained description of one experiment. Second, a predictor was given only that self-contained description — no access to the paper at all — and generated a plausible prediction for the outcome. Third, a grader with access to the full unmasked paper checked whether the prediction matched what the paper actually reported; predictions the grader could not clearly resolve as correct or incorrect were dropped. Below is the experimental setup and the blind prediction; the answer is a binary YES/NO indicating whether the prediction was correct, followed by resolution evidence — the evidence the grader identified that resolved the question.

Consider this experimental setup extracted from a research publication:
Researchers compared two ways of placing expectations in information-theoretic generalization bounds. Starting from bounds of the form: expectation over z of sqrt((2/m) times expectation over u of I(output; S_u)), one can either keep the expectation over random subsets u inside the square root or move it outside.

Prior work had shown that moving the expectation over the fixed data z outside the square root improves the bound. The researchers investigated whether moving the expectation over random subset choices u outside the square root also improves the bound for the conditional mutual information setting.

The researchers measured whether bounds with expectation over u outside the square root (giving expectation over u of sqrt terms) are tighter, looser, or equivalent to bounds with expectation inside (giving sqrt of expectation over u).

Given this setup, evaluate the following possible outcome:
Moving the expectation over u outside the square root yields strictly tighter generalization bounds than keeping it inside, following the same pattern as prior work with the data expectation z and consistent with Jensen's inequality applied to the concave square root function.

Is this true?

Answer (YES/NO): YES